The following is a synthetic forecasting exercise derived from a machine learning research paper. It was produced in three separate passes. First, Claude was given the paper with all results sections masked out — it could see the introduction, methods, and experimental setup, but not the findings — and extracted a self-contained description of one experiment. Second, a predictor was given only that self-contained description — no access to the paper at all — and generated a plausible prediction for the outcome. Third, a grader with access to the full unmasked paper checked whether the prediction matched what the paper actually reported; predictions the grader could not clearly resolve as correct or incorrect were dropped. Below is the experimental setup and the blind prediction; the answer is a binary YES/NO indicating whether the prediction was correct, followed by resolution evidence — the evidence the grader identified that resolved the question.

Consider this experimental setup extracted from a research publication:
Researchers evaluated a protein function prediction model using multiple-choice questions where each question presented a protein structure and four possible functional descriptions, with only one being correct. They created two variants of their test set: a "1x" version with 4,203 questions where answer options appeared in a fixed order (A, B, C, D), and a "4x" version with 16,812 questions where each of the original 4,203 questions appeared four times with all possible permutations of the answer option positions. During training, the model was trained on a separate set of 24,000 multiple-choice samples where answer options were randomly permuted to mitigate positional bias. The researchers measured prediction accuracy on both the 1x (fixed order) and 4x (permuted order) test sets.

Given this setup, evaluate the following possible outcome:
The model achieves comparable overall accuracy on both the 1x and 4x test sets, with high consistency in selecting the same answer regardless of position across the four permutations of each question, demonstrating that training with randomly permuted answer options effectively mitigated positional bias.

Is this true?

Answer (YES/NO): NO